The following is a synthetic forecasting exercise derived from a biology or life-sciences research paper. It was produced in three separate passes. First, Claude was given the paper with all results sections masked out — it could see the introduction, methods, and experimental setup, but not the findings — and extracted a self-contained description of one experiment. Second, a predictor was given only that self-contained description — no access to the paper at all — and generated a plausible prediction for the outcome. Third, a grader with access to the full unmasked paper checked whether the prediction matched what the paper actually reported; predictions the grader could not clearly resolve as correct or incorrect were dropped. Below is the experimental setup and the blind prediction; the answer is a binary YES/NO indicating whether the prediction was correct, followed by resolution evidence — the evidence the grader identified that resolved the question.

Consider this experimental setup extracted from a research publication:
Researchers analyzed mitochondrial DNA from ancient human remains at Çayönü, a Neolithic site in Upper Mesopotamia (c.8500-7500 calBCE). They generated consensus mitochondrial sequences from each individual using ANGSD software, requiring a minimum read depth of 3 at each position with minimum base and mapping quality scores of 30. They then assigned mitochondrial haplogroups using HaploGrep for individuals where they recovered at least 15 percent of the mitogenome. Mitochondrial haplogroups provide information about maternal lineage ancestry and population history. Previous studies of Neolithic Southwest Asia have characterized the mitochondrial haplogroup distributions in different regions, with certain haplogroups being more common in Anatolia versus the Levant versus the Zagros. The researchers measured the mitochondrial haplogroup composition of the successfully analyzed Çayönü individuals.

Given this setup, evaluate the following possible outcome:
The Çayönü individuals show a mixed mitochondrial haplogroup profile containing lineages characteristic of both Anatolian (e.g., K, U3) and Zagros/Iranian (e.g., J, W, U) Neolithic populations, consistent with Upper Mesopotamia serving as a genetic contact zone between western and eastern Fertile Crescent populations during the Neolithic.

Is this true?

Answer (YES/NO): NO